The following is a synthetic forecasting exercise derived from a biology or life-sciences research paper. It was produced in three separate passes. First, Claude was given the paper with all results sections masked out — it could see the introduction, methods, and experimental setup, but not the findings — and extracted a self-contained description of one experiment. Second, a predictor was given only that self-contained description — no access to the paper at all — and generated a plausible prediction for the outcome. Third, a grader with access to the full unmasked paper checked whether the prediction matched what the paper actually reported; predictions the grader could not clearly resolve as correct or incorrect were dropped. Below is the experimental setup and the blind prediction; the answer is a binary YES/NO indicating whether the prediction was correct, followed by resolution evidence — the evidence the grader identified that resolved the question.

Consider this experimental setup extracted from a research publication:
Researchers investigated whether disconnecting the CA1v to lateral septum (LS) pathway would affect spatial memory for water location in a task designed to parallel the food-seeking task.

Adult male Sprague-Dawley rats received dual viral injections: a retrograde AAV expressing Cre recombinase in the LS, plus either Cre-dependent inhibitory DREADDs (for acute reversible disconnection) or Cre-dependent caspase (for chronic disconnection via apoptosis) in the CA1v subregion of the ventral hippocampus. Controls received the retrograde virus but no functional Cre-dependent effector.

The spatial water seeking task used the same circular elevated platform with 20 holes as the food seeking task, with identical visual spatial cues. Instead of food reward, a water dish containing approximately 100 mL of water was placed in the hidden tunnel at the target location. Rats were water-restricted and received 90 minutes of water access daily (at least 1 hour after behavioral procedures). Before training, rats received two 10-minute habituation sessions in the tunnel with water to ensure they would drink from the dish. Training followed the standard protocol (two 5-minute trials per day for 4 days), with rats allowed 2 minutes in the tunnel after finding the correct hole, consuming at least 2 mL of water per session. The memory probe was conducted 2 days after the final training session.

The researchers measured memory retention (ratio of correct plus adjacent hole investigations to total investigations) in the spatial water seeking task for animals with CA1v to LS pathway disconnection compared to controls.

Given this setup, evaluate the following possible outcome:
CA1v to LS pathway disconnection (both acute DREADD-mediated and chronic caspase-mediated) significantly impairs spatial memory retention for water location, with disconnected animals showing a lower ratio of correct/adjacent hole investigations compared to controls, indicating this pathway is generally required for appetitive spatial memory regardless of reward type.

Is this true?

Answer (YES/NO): YES